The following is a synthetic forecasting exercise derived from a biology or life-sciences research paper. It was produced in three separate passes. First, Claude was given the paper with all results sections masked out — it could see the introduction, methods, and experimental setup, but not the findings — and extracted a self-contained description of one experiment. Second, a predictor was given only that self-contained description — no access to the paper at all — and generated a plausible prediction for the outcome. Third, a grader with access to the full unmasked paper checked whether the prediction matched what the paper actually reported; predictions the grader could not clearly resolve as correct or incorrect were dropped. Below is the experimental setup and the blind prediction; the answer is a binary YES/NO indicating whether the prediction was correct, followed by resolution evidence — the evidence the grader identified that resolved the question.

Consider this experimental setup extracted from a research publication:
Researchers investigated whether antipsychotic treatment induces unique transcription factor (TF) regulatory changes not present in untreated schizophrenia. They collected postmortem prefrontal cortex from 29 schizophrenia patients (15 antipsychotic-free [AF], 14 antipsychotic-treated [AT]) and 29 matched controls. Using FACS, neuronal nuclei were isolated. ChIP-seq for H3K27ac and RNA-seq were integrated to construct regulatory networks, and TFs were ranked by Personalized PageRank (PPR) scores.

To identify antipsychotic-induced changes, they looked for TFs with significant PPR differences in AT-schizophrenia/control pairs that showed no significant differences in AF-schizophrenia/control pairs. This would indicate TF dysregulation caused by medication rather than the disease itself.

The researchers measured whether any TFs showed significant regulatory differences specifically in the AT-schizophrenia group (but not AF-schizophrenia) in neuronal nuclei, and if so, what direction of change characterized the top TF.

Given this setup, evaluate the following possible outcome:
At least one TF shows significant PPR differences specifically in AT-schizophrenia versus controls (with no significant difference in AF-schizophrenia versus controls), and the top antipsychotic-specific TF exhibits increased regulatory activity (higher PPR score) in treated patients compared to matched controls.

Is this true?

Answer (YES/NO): YES